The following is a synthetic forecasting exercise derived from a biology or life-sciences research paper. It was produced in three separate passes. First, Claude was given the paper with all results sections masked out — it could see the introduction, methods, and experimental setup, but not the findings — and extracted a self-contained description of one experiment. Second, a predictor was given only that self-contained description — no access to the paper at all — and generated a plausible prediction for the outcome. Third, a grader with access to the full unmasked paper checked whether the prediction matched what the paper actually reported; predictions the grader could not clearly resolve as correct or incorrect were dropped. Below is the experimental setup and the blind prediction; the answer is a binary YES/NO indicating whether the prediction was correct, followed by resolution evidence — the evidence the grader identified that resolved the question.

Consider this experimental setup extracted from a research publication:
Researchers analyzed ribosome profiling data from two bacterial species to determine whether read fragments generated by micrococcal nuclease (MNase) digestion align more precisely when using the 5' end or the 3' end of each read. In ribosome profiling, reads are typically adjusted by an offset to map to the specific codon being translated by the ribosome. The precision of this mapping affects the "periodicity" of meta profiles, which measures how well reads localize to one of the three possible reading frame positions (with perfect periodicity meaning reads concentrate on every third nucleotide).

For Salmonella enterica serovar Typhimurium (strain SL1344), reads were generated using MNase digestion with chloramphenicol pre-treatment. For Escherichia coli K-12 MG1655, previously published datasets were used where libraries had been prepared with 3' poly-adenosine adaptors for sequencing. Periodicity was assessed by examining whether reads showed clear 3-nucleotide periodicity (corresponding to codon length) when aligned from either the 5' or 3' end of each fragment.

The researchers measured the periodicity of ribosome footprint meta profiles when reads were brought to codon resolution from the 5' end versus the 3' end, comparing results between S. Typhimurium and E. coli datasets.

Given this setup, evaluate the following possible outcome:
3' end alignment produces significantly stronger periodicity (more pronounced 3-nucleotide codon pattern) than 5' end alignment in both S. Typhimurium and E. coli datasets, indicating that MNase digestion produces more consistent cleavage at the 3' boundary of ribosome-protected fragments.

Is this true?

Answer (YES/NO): NO